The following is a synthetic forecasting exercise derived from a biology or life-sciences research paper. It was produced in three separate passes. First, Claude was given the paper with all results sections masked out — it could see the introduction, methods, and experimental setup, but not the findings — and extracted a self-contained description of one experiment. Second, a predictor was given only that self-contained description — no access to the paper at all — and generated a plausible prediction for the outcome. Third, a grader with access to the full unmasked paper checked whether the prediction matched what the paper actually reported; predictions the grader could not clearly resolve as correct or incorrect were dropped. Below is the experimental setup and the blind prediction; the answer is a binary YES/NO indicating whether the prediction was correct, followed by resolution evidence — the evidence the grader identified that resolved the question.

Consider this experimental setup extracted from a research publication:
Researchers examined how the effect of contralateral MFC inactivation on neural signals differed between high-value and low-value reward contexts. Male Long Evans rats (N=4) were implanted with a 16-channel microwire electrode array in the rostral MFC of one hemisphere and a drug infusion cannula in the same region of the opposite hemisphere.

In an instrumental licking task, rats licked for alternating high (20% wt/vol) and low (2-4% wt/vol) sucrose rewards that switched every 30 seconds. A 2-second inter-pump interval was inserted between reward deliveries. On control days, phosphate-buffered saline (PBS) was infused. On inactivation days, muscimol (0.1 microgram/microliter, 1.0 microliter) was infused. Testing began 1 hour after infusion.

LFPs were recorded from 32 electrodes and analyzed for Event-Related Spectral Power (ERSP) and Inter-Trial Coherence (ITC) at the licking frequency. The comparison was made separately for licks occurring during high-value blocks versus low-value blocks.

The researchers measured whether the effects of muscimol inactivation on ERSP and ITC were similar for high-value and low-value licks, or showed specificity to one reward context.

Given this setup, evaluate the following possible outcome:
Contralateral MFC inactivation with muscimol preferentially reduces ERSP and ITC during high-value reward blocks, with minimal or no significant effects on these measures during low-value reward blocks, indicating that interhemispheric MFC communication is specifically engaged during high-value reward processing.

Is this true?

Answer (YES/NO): YES